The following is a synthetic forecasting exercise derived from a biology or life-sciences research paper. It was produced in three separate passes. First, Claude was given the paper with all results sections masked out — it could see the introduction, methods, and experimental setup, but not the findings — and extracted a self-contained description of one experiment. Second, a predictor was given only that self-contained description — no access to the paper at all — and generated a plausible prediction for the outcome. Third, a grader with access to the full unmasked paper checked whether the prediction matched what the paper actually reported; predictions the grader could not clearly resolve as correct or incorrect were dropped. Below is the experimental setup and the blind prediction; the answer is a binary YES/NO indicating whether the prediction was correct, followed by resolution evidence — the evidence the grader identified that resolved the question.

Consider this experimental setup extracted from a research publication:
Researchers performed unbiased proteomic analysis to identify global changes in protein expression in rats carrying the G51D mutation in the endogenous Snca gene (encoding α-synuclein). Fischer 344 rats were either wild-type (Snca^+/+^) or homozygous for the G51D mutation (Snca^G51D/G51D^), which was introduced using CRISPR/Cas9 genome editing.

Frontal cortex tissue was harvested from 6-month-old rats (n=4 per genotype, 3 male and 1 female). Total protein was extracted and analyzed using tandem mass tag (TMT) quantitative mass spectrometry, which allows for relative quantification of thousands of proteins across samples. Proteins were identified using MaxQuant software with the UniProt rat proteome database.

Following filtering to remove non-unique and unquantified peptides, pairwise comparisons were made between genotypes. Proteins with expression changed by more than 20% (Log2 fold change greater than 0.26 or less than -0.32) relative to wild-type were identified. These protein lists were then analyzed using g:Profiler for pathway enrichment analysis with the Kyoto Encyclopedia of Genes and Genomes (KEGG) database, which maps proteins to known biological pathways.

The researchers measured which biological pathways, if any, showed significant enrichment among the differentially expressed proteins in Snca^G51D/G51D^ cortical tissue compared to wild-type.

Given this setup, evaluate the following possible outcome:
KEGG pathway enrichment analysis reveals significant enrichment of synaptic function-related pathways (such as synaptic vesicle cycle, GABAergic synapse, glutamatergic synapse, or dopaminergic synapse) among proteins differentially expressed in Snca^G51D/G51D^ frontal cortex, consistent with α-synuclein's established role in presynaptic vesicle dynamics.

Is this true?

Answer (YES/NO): YES